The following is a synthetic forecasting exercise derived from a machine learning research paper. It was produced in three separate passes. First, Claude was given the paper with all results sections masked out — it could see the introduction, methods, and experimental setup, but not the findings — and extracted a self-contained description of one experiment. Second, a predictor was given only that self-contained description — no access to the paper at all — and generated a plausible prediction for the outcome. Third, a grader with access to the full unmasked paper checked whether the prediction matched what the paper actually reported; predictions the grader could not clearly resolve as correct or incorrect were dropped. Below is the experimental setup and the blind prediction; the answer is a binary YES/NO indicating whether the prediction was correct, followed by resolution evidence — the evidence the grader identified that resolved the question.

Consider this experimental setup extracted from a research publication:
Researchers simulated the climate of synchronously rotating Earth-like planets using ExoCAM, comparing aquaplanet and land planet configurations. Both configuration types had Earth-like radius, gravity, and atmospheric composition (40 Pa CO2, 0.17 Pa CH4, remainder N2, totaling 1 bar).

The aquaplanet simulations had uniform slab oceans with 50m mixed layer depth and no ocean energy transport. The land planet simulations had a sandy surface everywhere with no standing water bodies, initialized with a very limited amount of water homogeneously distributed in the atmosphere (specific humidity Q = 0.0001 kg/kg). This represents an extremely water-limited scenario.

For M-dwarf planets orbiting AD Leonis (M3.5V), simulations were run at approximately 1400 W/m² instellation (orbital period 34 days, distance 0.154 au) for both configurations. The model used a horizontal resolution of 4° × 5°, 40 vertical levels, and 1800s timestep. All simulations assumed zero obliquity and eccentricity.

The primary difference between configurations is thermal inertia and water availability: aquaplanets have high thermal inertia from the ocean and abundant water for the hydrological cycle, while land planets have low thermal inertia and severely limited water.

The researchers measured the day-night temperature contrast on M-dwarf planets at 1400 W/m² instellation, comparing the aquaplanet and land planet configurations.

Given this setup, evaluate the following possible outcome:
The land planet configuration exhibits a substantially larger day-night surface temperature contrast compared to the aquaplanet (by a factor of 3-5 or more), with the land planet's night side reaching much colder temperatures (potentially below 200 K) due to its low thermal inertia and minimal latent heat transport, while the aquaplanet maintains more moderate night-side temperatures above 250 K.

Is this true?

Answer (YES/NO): NO